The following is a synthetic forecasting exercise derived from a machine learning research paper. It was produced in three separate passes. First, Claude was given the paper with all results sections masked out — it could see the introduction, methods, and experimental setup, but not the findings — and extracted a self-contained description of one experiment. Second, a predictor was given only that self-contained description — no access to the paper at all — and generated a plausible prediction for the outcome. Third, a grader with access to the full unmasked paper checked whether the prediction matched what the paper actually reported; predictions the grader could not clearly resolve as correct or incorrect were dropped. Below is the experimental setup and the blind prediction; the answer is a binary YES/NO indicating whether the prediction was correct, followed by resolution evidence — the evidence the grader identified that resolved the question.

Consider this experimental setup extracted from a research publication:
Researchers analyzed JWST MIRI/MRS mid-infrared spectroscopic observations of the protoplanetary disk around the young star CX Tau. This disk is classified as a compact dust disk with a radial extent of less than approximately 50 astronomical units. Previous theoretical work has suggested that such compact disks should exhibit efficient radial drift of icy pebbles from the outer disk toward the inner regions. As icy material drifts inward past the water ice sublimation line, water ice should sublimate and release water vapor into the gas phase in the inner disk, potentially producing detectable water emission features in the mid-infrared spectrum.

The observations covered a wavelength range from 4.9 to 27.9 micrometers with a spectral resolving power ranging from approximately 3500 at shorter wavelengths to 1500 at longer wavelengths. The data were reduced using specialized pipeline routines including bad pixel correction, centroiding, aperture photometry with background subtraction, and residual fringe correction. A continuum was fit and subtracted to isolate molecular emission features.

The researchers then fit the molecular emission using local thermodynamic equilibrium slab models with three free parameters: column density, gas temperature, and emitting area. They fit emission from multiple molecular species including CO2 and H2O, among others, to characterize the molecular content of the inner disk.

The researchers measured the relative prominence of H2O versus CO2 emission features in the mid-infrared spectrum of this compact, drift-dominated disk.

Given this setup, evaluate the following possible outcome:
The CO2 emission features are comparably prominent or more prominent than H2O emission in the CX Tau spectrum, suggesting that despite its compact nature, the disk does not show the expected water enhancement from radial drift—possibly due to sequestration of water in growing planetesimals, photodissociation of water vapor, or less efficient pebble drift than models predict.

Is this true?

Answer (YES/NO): YES